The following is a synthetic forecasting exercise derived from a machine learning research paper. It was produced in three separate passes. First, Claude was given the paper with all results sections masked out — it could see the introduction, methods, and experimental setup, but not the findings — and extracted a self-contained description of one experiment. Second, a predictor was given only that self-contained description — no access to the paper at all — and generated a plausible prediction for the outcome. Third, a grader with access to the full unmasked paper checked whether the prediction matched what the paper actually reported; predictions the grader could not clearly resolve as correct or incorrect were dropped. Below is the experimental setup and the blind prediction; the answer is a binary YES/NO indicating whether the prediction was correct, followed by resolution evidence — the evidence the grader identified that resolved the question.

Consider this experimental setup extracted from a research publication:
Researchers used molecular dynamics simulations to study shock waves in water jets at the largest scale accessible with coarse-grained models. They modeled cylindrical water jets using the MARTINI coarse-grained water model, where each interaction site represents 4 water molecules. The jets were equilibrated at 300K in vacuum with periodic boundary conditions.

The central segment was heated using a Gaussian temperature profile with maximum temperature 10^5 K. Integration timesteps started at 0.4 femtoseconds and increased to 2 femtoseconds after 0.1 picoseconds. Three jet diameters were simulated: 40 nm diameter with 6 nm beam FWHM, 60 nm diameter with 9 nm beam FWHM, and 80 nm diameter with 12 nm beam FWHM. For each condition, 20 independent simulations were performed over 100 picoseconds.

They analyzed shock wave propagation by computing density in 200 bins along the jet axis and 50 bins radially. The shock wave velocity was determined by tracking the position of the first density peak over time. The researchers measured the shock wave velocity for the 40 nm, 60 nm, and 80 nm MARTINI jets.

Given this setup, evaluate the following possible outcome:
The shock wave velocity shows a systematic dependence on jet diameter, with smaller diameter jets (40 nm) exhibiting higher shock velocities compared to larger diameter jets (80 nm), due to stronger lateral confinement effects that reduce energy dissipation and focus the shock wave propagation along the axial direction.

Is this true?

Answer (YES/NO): NO